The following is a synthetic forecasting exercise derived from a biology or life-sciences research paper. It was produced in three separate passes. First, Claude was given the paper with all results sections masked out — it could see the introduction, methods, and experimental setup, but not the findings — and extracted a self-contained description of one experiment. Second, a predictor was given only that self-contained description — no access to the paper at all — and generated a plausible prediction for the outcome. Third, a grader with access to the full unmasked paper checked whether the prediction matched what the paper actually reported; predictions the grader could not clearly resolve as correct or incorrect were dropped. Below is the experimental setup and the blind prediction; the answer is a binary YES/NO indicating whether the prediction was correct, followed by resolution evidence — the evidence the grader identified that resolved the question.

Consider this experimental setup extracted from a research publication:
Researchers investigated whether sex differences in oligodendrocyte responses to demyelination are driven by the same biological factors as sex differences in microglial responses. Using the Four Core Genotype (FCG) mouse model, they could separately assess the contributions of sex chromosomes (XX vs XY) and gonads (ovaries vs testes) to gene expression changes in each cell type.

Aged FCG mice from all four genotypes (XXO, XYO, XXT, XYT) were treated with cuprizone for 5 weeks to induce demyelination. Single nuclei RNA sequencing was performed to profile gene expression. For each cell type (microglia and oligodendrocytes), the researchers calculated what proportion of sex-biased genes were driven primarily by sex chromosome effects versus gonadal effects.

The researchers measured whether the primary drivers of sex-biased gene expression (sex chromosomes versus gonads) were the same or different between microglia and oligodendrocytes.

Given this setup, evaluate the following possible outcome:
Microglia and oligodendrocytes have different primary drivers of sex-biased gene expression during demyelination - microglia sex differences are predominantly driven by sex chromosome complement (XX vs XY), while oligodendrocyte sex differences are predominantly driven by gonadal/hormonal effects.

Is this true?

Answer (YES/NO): YES